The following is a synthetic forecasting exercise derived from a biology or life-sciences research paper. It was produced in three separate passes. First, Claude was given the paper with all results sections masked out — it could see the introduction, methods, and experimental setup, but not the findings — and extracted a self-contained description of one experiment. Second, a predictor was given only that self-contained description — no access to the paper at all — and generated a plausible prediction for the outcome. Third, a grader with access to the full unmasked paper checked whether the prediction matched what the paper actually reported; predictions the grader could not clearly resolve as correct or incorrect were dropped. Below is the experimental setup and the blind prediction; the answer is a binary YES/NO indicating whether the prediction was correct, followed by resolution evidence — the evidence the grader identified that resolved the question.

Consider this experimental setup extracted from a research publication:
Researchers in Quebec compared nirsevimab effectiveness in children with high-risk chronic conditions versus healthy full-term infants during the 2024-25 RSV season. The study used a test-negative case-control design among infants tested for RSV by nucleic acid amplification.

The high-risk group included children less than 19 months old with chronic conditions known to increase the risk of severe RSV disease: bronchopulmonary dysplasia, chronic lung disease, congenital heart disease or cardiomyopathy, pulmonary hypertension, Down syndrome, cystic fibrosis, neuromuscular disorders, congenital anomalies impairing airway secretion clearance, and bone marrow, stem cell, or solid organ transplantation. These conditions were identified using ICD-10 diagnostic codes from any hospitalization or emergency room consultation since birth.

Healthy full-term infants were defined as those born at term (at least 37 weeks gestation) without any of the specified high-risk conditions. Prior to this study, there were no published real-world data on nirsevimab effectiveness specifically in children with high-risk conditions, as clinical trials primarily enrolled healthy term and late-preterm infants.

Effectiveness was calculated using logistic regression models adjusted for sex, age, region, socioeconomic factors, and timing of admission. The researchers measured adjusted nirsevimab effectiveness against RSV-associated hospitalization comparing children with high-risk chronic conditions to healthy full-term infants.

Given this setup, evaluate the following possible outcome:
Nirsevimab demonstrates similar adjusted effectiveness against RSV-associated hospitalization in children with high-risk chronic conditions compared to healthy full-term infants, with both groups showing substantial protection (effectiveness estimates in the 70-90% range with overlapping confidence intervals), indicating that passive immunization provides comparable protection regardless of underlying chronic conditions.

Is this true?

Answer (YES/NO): NO